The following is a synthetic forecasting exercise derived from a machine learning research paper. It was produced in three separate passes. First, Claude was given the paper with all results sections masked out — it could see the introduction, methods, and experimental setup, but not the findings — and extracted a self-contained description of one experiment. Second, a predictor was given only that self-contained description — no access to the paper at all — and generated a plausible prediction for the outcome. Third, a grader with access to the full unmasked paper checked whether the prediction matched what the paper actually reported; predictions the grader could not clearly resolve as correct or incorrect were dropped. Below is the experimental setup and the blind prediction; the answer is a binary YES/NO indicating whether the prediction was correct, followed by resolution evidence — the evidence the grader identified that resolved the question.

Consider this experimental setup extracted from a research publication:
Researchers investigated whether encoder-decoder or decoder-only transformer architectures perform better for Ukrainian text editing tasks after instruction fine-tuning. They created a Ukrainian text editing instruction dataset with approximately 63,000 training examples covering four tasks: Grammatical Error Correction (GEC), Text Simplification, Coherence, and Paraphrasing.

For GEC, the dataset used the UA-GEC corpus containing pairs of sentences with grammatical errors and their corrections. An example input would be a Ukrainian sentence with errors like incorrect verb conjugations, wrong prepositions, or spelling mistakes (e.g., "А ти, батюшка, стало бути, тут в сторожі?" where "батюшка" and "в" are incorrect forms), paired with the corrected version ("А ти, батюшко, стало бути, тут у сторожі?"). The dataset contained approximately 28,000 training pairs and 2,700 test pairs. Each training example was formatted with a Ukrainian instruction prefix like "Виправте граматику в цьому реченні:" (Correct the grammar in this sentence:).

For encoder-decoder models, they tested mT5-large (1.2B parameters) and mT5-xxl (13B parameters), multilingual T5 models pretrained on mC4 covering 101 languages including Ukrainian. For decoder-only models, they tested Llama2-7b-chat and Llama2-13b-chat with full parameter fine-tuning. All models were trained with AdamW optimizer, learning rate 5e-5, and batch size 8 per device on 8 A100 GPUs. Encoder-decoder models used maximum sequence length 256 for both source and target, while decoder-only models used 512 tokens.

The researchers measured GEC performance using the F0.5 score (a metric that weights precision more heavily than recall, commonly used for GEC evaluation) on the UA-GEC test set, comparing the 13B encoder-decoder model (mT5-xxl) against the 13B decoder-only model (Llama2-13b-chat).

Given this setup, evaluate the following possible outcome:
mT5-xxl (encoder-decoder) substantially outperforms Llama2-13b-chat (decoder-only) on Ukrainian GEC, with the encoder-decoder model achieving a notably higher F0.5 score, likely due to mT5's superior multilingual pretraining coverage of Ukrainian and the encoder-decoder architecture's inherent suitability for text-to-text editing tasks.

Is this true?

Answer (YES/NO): YES